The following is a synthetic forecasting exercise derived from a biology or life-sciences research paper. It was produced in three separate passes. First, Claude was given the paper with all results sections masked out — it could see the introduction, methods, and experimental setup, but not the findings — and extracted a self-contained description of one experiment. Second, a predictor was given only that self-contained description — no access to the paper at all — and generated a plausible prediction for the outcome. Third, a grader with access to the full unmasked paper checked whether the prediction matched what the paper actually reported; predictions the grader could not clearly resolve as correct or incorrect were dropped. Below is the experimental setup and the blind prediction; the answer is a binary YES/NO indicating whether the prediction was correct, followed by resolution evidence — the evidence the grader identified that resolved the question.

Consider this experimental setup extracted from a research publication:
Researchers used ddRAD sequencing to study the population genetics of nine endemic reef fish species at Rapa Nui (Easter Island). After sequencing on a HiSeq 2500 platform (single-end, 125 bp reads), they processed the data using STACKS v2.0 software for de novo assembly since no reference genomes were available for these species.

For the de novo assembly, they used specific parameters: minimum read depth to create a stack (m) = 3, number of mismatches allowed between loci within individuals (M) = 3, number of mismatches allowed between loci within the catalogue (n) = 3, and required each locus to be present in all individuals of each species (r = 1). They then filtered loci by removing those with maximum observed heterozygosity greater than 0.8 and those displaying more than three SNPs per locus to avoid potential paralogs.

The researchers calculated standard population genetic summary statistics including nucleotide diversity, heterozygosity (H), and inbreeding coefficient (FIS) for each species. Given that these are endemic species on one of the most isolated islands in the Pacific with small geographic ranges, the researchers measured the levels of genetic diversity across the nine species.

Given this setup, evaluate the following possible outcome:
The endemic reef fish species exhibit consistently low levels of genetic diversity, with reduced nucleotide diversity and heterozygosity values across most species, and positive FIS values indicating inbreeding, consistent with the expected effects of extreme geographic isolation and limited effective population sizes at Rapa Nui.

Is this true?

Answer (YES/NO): NO